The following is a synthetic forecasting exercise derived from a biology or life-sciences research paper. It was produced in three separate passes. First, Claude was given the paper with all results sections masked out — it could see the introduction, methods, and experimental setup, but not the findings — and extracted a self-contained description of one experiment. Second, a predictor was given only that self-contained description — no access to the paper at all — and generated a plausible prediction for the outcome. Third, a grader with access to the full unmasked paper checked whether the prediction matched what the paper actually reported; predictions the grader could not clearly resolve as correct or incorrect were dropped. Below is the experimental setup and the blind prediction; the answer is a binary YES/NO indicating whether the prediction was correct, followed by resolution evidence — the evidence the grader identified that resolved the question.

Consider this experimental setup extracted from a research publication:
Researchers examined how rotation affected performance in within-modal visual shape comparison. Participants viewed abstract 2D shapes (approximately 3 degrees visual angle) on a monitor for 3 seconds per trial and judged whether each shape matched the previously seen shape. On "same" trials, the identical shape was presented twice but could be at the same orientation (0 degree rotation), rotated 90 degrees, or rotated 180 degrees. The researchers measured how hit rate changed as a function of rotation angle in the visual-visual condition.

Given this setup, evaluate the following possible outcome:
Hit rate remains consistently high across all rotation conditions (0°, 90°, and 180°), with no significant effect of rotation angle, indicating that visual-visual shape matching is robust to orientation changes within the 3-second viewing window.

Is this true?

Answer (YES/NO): NO